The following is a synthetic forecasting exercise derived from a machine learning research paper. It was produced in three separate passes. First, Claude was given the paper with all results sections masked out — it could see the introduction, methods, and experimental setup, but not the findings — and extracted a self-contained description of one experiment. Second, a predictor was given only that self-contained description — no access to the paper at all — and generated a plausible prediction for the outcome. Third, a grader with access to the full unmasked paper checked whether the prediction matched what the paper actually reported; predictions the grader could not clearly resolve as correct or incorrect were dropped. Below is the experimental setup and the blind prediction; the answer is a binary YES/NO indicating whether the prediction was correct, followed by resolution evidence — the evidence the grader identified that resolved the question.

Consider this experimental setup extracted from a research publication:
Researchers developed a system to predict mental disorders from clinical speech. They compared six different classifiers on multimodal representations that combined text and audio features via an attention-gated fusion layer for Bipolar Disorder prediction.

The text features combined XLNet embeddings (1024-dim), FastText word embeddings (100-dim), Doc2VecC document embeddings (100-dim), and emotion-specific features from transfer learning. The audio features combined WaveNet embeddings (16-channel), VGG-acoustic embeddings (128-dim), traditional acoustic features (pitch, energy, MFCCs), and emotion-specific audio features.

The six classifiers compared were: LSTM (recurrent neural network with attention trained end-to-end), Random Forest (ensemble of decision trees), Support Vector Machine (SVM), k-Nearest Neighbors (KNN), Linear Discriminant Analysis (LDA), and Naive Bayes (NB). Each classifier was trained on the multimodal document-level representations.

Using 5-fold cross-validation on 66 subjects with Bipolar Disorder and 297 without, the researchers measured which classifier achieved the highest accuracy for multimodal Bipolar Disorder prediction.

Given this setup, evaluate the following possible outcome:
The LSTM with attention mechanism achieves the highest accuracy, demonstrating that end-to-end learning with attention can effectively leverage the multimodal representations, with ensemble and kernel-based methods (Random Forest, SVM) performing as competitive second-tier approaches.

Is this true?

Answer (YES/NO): NO